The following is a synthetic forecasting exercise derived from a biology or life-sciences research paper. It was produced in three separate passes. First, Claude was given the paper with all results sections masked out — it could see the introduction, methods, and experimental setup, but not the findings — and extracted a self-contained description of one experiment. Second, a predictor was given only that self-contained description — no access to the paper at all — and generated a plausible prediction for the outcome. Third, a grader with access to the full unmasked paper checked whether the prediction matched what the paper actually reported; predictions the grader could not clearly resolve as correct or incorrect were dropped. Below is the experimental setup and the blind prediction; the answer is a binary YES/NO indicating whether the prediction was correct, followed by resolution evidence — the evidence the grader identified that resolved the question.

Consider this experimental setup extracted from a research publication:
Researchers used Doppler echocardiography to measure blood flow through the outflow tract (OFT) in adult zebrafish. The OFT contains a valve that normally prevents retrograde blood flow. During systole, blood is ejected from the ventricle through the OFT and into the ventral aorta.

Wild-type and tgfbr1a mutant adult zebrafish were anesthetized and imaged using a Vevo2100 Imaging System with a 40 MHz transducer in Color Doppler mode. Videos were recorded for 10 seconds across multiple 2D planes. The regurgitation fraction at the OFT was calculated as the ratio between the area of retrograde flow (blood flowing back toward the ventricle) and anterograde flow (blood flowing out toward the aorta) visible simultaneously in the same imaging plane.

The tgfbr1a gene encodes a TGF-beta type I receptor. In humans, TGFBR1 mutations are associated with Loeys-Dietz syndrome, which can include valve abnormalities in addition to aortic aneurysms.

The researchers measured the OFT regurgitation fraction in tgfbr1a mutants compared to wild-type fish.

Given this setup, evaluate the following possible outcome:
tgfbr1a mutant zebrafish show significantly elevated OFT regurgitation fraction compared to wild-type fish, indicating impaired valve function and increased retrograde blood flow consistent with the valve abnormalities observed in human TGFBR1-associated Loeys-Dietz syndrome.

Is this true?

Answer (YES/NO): NO